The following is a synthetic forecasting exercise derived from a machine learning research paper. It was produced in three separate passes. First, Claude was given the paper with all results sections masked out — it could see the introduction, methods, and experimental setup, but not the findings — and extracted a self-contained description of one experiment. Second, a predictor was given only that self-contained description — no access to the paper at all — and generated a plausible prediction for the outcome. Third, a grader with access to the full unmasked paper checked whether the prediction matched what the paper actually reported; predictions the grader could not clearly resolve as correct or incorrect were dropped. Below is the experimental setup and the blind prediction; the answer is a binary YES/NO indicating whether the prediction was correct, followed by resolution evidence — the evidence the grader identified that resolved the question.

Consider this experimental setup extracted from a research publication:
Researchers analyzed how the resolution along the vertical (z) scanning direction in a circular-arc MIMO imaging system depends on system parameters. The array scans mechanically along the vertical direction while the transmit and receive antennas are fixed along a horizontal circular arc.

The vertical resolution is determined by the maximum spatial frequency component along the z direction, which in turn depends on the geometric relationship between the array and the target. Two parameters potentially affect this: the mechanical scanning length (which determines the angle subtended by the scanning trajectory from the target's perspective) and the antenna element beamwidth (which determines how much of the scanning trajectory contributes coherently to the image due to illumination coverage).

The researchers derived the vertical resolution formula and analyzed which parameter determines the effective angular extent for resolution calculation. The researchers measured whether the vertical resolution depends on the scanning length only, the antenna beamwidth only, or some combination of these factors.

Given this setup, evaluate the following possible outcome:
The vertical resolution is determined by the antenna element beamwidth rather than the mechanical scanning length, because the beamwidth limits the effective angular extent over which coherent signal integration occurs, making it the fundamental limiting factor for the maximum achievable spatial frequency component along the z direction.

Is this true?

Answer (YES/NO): NO